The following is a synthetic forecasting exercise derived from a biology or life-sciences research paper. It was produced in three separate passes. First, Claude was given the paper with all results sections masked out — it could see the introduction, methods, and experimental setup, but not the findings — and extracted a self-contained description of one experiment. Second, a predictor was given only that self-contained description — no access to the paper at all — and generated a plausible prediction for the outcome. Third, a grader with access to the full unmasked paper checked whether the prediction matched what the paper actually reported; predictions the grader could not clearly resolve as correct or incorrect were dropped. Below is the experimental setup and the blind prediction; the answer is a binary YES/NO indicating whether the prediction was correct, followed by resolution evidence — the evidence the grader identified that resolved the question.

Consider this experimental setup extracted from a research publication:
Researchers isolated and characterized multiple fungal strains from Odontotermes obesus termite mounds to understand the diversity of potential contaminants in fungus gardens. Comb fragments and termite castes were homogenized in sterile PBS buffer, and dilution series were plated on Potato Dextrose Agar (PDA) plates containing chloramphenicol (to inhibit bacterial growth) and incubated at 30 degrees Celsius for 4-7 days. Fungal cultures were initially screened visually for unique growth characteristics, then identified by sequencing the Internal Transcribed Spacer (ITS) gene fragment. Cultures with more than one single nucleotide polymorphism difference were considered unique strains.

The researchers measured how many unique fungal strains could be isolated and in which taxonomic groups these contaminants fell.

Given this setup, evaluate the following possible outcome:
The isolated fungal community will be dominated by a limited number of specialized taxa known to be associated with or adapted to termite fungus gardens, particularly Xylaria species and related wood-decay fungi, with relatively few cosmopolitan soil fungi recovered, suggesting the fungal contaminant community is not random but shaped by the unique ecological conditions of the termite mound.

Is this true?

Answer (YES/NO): NO